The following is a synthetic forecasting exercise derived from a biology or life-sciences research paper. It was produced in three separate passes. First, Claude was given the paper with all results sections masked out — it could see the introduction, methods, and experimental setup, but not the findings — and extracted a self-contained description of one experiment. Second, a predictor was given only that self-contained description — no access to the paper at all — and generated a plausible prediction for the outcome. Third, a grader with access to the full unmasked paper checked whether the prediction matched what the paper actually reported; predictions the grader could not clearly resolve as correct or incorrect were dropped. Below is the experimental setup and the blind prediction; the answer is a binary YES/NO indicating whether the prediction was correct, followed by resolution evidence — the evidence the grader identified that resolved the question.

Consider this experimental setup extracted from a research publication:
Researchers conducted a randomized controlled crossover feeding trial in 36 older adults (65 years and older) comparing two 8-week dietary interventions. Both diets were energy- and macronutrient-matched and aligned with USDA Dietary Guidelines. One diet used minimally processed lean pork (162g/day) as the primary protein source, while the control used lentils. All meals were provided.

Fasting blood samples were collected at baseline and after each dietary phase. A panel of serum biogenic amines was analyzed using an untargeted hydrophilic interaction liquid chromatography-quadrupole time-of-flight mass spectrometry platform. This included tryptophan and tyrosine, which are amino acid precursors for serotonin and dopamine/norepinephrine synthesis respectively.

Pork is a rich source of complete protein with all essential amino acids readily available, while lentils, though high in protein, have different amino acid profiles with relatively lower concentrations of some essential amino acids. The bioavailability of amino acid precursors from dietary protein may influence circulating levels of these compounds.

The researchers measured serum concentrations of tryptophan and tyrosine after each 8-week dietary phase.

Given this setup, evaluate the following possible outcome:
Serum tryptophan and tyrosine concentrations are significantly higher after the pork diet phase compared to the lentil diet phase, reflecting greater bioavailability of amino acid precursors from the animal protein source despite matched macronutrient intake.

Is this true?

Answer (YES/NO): NO